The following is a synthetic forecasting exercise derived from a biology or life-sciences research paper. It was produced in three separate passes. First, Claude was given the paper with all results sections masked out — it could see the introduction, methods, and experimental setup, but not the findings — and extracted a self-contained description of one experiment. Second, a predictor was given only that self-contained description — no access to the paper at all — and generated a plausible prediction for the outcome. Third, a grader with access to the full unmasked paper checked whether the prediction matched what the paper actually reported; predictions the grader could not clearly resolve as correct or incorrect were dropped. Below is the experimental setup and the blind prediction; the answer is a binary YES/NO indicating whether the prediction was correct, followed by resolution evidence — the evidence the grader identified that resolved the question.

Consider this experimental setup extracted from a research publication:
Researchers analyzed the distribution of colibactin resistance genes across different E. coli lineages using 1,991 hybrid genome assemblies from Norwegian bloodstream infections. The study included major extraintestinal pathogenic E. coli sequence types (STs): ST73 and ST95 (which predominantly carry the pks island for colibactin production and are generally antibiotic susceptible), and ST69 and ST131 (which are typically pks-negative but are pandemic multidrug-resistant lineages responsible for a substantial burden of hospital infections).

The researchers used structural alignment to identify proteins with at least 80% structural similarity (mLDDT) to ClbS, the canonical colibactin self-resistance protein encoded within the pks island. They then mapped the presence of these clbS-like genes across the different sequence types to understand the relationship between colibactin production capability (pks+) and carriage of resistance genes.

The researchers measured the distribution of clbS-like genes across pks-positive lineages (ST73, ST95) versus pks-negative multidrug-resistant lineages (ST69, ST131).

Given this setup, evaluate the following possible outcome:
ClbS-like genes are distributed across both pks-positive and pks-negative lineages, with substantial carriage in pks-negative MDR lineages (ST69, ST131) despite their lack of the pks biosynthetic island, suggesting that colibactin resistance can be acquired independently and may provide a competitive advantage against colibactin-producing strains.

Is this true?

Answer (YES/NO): YES